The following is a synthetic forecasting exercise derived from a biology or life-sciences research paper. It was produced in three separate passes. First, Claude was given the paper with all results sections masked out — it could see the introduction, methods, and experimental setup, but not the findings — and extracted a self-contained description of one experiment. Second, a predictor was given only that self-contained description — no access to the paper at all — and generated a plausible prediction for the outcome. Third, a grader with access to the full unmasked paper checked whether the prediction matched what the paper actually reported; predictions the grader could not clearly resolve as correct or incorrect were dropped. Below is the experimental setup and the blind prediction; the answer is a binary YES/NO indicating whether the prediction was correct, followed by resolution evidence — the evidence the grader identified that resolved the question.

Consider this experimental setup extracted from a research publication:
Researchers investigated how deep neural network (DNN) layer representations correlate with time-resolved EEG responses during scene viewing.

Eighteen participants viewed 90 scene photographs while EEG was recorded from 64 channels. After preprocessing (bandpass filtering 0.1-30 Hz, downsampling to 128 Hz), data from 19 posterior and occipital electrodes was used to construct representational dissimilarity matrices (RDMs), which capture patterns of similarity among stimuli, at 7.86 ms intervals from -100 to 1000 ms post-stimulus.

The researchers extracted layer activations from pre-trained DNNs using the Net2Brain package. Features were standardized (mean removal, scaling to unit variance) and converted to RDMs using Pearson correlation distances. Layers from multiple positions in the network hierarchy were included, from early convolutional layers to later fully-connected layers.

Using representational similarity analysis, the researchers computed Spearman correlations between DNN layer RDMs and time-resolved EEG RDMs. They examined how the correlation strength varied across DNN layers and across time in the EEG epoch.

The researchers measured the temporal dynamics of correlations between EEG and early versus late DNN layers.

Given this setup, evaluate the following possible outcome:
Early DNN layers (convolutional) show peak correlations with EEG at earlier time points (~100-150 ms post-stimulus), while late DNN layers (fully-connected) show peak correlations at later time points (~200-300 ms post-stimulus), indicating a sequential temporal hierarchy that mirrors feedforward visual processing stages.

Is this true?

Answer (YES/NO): NO